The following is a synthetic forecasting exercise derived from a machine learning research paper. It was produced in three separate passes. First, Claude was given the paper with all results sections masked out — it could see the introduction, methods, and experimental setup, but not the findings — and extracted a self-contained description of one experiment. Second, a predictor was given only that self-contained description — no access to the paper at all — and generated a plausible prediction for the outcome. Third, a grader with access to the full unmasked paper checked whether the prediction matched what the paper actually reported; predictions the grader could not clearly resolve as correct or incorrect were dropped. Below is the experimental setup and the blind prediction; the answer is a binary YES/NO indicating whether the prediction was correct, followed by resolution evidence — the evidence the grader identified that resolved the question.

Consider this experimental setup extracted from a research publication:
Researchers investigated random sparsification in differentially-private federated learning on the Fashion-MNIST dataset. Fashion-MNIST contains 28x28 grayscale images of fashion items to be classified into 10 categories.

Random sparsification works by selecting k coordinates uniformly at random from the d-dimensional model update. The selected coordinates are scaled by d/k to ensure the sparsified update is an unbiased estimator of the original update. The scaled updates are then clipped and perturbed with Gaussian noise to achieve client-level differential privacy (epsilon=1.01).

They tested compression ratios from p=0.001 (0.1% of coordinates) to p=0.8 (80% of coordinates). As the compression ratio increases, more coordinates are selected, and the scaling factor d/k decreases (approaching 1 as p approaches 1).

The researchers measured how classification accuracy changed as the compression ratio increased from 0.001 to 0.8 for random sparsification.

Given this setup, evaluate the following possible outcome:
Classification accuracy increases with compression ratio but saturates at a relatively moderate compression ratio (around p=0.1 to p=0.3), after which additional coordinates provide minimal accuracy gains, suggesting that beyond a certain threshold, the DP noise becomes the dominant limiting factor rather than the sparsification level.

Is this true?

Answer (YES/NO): NO